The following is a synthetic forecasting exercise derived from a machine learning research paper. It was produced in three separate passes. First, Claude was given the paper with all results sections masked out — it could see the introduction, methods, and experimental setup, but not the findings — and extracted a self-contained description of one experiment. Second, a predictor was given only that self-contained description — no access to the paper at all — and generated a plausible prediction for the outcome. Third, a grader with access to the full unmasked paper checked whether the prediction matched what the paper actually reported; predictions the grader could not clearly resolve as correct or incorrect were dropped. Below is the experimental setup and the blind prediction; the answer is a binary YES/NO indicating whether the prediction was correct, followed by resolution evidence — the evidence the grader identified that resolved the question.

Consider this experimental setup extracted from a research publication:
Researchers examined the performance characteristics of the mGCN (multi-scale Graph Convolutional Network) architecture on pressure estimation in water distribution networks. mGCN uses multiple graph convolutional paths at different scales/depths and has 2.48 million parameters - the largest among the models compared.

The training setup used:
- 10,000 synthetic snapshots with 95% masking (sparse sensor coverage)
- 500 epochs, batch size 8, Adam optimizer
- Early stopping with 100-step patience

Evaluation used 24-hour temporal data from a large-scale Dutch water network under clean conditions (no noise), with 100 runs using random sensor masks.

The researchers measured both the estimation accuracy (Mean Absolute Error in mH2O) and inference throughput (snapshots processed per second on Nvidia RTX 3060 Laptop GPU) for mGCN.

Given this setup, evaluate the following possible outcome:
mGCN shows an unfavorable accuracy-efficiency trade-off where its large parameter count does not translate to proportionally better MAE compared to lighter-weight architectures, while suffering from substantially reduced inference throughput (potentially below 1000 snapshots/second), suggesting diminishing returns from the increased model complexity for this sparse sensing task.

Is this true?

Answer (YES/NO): YES